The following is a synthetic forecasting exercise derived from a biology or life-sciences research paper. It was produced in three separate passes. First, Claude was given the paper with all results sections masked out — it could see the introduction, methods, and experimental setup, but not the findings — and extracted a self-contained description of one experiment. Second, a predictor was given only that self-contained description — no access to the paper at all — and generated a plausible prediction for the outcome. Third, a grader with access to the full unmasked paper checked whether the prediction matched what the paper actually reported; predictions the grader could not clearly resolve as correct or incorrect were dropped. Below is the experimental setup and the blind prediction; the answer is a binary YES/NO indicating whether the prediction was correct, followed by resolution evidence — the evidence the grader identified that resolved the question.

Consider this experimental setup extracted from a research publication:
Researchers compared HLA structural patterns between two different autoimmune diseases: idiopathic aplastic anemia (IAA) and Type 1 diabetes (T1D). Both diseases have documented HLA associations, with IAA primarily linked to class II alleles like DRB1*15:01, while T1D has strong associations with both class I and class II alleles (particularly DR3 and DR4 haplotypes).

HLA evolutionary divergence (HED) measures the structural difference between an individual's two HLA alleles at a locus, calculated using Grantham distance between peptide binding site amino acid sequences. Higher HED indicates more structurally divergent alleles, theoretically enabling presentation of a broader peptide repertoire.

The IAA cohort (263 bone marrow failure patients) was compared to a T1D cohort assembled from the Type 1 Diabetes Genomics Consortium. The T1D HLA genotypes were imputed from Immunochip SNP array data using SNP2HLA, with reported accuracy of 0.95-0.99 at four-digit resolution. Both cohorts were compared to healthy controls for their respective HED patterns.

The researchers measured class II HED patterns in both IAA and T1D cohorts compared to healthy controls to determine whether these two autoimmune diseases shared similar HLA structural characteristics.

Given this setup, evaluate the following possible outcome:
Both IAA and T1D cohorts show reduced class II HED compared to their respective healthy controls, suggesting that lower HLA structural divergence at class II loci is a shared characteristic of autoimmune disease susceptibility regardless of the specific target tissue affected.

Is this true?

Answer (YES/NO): YES